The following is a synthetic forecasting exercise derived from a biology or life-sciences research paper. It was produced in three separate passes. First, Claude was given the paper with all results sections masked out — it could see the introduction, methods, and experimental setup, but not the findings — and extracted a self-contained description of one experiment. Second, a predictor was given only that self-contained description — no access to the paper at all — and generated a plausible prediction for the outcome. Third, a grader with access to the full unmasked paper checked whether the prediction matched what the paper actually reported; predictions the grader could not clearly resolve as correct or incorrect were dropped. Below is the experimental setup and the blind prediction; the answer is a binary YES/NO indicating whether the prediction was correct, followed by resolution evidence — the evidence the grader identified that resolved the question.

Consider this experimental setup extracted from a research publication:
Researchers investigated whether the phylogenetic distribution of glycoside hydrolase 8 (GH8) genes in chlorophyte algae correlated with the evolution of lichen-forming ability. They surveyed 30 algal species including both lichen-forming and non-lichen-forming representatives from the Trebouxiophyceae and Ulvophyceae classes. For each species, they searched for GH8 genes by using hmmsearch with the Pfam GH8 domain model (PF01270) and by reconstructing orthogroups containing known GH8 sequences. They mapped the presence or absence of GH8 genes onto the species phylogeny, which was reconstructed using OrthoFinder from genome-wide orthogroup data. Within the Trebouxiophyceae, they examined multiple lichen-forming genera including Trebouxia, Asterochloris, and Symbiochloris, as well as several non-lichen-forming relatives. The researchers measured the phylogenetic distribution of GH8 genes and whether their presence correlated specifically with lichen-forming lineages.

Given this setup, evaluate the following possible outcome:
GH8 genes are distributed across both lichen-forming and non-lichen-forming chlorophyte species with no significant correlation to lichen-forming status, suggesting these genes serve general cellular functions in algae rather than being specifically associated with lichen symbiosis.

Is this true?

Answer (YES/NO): NO